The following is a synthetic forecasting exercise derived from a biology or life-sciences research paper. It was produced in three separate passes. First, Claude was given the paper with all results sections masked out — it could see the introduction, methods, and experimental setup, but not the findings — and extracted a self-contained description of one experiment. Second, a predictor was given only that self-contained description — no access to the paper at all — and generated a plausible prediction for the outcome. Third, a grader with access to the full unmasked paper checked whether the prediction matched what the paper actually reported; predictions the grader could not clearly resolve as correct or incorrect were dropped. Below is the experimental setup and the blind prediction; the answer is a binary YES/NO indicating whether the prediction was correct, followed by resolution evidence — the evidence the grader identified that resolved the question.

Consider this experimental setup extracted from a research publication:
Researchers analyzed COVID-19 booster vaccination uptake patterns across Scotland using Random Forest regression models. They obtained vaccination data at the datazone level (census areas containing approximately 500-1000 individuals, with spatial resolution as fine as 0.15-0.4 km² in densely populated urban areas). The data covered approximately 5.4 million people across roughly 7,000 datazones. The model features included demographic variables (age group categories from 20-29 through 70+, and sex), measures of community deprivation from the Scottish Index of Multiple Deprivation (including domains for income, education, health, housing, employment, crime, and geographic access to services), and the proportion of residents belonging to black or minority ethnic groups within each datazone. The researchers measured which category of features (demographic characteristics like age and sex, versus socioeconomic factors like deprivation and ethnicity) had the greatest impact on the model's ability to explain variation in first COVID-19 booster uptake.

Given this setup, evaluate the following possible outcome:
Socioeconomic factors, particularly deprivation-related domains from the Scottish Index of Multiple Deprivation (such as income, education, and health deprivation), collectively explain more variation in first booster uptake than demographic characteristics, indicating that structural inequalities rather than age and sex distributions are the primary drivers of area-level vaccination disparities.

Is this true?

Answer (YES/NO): NO